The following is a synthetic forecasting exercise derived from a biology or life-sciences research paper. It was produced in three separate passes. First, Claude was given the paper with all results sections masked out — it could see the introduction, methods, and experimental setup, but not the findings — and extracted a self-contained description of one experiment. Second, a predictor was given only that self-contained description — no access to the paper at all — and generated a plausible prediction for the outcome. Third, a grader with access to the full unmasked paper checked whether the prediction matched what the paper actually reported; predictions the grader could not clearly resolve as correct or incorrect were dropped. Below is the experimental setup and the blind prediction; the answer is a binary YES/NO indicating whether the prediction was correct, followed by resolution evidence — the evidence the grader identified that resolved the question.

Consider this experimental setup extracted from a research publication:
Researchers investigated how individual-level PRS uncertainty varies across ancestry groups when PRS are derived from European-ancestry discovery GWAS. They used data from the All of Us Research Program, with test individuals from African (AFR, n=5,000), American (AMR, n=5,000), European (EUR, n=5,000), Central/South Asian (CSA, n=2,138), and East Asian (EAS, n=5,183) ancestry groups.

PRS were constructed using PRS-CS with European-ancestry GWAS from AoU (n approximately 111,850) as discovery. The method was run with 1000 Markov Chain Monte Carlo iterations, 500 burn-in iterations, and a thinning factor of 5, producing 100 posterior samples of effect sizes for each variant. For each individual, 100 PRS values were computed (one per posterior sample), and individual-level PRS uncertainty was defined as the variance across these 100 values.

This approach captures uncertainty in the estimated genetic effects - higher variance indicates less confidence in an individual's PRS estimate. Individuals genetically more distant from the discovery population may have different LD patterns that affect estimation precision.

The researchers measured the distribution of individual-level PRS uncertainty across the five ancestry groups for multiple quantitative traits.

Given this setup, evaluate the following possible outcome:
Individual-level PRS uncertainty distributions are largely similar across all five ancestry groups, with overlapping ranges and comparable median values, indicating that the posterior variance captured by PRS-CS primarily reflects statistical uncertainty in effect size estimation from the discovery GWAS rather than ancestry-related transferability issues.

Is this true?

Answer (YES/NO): NO